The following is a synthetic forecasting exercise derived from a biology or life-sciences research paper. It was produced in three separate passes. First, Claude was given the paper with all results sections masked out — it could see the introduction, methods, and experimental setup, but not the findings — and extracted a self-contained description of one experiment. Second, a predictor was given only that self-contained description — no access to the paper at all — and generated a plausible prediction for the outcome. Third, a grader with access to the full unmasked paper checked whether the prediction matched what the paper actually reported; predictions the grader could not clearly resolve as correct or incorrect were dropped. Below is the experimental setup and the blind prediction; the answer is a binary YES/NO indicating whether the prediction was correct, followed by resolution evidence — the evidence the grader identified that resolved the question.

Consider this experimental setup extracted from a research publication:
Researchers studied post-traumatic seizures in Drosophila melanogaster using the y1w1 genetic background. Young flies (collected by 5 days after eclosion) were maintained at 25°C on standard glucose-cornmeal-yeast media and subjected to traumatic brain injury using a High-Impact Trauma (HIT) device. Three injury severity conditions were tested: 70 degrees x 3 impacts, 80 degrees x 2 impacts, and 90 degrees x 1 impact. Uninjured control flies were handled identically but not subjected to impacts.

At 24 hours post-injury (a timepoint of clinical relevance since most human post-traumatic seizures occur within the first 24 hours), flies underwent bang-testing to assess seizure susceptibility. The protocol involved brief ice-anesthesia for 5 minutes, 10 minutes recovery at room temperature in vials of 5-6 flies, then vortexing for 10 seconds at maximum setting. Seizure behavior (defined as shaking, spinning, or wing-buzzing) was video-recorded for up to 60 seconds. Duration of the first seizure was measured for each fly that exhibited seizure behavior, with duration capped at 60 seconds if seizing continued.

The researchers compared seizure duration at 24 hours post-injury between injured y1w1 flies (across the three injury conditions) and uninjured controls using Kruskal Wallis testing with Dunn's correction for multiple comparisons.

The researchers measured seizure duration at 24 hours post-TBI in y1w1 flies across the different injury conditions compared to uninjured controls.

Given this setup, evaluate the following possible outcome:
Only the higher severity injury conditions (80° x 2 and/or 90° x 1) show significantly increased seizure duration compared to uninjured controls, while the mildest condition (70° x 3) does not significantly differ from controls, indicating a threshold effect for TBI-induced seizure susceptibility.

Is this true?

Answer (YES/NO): NO